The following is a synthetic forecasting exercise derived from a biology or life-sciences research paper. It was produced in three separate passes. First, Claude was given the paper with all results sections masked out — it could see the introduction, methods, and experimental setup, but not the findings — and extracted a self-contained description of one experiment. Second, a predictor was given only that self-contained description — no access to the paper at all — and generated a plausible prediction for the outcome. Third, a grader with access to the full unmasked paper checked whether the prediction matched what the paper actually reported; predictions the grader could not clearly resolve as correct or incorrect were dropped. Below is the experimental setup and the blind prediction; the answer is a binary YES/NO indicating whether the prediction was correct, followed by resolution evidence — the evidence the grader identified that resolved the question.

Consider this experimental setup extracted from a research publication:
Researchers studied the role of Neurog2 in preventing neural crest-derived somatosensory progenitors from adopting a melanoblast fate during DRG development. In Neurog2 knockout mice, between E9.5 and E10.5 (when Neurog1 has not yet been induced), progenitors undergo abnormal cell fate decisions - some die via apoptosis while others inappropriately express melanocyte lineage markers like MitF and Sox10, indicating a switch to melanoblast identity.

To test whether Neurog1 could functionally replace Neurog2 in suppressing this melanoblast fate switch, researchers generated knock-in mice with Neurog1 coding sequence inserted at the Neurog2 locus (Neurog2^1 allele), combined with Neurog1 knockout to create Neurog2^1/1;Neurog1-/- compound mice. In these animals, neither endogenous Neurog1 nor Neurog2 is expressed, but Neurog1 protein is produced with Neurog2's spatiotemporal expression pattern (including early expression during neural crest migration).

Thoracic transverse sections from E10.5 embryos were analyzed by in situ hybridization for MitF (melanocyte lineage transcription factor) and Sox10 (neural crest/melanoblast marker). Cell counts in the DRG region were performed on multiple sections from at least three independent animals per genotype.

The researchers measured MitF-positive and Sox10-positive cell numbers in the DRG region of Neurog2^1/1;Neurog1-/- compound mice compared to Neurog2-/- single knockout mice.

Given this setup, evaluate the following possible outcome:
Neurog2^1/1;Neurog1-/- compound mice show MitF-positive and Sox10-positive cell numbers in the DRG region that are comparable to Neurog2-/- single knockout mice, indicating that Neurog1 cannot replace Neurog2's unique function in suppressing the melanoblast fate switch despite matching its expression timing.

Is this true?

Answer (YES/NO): NO